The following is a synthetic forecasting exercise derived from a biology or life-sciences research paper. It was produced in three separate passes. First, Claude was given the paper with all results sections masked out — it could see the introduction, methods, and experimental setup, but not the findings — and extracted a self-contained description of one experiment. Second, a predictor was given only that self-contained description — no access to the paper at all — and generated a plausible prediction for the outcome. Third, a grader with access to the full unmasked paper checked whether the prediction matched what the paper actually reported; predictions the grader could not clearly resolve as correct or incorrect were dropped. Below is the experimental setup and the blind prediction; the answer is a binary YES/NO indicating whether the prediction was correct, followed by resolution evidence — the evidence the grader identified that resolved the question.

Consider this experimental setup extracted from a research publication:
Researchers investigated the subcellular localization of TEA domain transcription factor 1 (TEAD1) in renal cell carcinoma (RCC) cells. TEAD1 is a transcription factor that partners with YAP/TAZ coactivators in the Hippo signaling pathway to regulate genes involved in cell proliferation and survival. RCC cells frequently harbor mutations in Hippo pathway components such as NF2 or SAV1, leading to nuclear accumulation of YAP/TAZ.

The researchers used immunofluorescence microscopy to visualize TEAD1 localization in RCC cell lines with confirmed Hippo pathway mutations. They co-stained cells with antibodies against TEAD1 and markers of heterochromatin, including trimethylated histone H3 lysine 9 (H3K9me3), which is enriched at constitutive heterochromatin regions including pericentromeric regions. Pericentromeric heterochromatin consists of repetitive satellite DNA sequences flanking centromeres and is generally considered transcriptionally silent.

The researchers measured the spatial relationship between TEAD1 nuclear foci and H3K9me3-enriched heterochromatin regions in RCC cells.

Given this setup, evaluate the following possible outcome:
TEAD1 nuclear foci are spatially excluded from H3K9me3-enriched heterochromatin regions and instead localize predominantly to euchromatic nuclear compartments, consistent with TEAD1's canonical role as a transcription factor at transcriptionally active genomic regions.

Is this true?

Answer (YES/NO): NO